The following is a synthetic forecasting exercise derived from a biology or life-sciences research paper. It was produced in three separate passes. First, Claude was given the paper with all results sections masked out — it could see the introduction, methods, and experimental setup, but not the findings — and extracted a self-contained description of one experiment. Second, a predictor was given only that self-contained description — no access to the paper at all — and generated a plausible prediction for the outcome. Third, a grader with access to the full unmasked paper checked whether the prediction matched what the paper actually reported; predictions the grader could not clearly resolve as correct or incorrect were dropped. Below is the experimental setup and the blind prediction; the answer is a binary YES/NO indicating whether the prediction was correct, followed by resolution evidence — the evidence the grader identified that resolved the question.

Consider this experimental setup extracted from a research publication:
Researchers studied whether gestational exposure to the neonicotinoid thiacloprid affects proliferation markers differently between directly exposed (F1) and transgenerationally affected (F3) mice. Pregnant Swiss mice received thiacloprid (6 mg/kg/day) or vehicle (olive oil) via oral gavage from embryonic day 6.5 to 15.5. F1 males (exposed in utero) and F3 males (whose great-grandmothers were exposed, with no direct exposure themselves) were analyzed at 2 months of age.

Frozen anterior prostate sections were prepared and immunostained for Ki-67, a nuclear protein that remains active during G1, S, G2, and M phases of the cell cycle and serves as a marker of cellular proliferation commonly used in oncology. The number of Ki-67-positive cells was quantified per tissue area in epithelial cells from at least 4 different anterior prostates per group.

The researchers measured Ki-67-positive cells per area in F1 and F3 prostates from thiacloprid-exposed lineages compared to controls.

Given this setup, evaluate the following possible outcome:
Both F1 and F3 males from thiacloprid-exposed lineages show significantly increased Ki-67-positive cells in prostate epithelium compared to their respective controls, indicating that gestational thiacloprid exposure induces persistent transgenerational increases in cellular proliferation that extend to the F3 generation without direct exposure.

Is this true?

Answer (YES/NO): NO